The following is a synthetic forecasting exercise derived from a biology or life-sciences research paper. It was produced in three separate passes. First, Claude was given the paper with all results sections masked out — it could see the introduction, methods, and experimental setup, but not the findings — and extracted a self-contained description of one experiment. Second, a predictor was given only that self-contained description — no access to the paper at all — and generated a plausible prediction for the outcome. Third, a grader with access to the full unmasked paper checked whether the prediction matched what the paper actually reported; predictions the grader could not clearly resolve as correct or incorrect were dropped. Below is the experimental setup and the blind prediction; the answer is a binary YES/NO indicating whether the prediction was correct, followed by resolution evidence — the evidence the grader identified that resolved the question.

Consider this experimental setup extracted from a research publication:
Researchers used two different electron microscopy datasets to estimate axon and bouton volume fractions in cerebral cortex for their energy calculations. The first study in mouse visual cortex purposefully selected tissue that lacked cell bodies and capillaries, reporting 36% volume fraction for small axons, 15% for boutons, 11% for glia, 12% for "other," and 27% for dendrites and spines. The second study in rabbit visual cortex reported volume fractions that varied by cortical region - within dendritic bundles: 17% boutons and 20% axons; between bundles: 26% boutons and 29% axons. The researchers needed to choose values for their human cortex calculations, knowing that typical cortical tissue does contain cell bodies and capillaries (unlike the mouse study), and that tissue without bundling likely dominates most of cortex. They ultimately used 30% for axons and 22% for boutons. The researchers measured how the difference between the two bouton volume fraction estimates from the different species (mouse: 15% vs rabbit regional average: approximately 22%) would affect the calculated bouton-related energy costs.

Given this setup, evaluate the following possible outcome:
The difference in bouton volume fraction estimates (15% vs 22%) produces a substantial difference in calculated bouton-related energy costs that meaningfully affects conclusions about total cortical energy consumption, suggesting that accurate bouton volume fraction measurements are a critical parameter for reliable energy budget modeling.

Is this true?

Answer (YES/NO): NO